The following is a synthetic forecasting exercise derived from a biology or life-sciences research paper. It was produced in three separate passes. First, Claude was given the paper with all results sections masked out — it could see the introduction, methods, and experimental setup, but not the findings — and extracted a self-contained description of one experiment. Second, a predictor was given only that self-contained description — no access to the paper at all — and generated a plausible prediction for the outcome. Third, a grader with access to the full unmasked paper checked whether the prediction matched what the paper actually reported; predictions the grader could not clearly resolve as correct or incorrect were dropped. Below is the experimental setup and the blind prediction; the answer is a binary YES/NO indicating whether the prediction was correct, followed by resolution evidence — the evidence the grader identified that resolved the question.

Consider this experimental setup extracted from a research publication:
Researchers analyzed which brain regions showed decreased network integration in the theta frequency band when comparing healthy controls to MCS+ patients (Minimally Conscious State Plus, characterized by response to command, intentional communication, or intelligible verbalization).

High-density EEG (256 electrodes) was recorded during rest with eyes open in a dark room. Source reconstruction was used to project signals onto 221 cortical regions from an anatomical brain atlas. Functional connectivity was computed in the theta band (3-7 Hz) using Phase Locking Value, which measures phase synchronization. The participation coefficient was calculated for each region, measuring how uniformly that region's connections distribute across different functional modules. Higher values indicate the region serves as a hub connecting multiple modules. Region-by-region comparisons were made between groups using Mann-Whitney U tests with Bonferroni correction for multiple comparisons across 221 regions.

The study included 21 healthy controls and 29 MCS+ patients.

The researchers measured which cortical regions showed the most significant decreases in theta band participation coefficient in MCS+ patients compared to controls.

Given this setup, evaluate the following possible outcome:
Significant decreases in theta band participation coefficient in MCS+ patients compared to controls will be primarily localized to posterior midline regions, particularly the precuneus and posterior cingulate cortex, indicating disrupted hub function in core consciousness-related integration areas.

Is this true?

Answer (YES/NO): NO